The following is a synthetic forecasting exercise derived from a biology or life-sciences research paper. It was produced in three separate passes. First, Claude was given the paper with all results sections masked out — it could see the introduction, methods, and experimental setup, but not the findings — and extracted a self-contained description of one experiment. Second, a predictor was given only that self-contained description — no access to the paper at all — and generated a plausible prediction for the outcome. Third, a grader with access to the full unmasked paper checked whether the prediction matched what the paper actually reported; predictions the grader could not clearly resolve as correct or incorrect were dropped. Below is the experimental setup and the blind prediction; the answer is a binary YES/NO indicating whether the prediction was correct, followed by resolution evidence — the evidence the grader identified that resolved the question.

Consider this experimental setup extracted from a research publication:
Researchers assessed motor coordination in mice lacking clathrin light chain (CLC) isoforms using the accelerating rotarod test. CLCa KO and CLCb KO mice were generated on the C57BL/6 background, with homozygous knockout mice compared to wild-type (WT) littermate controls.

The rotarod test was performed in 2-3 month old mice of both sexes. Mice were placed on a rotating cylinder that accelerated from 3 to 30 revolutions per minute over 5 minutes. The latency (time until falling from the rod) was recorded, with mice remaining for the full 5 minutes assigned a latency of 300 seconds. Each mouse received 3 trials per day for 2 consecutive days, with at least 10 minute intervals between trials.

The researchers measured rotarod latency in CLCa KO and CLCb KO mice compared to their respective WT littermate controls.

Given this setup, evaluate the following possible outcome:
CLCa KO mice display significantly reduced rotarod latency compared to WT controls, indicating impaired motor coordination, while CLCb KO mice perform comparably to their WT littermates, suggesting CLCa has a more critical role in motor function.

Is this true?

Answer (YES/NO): YES